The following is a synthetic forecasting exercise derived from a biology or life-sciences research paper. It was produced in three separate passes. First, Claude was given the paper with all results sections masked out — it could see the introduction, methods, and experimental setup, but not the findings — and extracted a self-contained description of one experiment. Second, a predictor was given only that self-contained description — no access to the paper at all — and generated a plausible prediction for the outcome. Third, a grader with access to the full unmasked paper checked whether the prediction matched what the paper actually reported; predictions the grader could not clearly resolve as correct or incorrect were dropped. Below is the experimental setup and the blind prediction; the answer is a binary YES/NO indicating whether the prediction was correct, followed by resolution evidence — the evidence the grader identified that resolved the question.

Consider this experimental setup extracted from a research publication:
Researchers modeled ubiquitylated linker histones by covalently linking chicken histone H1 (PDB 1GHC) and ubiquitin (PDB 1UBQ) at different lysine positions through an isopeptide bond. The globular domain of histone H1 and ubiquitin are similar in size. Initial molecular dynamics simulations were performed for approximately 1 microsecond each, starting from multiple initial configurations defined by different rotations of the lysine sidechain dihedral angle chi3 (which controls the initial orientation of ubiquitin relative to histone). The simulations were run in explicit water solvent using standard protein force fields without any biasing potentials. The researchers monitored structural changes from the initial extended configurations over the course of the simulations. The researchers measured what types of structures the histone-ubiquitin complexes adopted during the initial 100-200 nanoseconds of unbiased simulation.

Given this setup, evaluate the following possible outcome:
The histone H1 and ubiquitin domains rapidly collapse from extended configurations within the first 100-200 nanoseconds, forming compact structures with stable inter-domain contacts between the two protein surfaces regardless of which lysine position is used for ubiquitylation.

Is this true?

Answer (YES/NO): YES